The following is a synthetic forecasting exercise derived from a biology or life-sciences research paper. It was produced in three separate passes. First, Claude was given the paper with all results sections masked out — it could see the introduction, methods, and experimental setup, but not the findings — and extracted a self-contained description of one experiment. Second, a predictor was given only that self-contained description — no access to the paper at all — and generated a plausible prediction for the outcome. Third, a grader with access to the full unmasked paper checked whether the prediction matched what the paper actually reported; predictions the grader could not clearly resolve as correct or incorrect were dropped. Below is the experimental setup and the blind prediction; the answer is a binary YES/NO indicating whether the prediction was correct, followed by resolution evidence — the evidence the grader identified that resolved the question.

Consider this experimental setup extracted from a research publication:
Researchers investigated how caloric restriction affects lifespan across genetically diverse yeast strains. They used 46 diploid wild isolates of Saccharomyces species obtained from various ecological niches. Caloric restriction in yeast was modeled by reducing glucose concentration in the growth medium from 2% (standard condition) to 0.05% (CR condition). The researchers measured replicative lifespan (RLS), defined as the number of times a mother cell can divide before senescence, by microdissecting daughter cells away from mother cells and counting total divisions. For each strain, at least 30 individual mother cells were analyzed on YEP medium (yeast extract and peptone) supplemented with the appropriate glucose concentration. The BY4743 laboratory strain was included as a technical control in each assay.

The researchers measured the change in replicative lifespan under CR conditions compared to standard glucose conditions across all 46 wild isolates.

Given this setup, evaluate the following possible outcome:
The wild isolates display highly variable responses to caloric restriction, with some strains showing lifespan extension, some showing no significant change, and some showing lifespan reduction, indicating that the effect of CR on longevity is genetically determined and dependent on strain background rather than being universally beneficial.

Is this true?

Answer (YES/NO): YES